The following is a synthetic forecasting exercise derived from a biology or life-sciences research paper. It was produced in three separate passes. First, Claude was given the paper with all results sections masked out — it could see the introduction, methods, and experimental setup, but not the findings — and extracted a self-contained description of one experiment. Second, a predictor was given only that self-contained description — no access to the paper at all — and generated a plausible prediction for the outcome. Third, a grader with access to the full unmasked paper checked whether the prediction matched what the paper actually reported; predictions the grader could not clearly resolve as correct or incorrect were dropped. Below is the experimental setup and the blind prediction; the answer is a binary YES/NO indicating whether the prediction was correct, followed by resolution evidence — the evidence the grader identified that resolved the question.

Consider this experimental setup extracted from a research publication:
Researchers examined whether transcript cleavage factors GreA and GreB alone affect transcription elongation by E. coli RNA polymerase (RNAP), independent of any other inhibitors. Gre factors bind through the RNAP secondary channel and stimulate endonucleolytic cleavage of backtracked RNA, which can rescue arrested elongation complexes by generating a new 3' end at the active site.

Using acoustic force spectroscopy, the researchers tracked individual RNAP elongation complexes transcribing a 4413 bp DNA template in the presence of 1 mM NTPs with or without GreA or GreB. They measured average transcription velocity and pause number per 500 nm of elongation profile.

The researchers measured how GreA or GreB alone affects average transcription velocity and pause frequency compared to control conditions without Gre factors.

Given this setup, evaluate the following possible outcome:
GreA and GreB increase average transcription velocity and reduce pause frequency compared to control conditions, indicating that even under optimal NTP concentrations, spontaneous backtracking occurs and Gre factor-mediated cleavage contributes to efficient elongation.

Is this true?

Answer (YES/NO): NO